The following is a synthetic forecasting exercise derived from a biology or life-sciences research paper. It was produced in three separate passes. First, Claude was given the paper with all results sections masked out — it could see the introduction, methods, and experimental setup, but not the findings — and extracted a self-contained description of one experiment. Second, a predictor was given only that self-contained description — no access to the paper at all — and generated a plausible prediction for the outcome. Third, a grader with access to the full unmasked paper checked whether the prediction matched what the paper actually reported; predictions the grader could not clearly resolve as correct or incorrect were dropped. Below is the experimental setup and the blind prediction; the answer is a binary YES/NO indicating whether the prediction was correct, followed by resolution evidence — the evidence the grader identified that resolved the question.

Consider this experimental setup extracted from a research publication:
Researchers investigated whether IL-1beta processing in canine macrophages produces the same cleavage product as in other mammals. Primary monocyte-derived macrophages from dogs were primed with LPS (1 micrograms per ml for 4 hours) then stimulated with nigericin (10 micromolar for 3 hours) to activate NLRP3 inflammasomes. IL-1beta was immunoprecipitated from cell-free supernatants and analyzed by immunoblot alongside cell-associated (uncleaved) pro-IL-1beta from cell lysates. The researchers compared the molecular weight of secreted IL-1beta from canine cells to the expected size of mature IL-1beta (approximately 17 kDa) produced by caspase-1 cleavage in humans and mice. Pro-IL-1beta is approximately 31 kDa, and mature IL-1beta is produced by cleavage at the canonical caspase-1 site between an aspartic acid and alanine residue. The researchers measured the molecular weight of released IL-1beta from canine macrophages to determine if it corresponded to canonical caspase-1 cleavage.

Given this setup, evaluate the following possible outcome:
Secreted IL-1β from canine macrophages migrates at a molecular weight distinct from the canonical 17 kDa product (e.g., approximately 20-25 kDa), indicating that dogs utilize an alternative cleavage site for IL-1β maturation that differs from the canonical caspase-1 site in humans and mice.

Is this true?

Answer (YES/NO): NO